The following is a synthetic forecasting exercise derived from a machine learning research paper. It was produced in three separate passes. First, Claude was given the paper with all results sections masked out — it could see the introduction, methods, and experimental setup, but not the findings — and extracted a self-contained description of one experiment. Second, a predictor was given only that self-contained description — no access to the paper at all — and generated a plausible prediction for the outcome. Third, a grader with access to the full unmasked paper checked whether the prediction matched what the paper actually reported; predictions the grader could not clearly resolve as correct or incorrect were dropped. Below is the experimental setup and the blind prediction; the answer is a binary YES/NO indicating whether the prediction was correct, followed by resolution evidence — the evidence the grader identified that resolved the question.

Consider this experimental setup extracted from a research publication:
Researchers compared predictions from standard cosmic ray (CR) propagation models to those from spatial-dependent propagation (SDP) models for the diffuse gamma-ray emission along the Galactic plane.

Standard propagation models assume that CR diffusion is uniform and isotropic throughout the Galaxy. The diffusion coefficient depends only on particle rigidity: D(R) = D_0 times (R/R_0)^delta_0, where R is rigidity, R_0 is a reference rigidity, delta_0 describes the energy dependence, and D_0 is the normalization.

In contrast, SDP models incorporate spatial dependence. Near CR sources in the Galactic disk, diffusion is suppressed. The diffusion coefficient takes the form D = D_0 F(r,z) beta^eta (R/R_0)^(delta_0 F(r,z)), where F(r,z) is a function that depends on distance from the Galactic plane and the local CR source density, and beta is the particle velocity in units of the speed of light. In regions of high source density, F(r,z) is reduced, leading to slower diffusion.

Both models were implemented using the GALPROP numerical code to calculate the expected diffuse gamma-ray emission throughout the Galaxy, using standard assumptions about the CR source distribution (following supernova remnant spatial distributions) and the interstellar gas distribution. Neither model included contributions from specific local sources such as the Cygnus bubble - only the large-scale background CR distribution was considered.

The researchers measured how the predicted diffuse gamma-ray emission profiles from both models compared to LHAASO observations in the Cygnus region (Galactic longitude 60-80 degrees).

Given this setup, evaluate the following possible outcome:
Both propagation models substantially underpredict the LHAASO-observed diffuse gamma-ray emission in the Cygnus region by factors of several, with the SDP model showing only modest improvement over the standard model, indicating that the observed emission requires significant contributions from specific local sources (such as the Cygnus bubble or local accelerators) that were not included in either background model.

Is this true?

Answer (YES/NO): YES